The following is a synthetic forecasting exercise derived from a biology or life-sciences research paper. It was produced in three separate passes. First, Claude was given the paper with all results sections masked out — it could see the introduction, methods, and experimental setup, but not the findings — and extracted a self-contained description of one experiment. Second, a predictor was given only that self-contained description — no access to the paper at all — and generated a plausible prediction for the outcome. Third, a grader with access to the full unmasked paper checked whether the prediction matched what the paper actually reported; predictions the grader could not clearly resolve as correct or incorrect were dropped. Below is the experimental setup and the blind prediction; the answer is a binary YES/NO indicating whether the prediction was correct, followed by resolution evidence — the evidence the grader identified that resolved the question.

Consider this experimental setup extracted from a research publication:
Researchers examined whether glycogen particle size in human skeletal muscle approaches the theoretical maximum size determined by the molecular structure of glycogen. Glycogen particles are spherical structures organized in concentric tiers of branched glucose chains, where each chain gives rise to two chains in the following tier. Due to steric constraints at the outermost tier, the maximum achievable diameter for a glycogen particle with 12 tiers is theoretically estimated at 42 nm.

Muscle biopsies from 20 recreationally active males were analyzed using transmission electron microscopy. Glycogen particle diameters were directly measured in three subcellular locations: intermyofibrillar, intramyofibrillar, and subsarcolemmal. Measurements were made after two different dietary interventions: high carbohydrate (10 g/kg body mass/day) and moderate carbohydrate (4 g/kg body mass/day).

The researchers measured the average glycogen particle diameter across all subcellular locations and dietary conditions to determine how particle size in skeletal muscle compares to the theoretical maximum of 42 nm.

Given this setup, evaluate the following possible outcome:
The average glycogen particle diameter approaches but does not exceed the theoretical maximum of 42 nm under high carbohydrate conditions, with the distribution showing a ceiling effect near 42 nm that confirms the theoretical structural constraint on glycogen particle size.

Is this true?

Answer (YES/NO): NO